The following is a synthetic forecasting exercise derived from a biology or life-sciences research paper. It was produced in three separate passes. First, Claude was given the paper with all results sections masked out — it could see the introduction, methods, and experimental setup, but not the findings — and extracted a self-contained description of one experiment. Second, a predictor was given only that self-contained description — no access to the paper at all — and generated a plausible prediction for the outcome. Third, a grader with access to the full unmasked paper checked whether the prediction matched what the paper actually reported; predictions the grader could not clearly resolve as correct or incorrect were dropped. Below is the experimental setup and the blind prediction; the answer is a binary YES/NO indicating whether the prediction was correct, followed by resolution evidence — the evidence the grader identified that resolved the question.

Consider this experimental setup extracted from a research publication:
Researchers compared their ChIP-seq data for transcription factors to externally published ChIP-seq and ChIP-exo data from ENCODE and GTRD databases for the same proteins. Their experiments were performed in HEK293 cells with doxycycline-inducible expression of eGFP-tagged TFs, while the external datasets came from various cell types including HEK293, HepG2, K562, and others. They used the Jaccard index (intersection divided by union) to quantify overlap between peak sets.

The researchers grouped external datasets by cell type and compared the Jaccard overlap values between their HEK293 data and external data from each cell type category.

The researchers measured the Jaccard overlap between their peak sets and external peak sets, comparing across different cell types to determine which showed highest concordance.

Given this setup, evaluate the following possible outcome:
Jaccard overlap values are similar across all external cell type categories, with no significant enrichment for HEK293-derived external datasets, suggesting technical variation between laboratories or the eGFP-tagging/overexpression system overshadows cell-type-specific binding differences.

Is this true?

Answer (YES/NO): NO